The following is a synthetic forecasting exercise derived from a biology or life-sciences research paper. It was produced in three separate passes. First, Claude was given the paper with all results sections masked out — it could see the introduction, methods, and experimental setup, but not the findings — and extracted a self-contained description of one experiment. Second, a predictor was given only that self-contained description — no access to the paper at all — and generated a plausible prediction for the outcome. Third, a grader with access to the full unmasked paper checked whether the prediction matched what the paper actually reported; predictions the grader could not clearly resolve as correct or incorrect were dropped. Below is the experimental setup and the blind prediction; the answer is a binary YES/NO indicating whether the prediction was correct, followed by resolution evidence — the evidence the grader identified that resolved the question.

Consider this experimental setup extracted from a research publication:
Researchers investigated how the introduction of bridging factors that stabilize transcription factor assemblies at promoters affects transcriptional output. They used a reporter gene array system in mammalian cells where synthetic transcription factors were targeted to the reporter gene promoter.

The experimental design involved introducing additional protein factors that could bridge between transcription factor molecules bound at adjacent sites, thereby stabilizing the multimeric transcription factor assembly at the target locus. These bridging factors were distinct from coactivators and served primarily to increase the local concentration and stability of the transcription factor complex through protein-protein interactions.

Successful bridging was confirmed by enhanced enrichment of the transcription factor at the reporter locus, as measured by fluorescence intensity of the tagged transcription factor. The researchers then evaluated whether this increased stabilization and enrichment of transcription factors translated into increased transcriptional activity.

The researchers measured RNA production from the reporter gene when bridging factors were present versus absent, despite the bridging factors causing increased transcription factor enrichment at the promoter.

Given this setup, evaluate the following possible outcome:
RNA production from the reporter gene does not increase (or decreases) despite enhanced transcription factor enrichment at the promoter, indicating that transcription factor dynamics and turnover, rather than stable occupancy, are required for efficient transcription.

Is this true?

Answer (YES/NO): YES